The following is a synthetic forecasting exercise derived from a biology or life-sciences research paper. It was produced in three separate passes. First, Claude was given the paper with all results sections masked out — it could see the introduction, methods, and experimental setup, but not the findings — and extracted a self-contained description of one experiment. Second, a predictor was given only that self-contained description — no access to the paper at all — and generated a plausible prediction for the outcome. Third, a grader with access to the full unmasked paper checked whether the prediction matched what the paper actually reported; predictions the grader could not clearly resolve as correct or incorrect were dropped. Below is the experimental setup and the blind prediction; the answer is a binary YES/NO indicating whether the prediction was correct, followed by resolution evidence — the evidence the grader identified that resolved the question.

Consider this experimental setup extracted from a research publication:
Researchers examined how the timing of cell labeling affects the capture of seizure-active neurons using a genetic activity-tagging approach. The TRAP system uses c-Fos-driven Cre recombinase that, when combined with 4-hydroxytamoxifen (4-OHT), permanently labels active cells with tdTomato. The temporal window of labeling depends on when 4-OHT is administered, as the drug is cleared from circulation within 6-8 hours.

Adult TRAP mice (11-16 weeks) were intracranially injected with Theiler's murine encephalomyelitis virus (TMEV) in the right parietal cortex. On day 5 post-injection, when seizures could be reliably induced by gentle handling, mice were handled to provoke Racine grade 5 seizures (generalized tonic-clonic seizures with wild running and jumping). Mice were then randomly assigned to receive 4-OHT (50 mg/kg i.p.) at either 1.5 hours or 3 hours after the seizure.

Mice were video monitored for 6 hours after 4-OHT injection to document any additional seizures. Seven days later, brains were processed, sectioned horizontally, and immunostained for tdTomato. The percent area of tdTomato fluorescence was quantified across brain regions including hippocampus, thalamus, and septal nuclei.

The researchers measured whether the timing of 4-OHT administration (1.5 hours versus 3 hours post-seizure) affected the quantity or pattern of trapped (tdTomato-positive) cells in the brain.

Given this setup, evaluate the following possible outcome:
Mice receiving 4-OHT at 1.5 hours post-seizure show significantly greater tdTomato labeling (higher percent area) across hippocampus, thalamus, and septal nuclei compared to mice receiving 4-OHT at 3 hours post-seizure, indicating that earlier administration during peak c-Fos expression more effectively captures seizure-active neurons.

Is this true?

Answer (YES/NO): NO